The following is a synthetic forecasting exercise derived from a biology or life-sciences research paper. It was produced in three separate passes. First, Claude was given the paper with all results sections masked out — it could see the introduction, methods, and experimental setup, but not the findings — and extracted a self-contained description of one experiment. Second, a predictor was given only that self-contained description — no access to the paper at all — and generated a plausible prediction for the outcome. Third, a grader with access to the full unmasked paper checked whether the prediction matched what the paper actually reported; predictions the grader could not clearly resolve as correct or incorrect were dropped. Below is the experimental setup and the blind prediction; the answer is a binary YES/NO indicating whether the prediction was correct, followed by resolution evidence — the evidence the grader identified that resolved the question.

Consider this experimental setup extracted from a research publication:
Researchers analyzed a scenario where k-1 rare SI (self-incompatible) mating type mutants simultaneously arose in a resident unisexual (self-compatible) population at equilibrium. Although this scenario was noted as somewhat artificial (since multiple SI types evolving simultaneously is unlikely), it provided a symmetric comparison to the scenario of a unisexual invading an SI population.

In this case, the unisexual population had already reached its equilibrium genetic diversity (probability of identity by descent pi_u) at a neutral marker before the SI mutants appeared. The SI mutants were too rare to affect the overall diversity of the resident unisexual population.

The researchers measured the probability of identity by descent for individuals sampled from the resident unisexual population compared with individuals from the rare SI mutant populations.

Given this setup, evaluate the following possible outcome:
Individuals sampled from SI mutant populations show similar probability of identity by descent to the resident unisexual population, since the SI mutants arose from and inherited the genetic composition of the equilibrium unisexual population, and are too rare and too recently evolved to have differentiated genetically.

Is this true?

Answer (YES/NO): YES